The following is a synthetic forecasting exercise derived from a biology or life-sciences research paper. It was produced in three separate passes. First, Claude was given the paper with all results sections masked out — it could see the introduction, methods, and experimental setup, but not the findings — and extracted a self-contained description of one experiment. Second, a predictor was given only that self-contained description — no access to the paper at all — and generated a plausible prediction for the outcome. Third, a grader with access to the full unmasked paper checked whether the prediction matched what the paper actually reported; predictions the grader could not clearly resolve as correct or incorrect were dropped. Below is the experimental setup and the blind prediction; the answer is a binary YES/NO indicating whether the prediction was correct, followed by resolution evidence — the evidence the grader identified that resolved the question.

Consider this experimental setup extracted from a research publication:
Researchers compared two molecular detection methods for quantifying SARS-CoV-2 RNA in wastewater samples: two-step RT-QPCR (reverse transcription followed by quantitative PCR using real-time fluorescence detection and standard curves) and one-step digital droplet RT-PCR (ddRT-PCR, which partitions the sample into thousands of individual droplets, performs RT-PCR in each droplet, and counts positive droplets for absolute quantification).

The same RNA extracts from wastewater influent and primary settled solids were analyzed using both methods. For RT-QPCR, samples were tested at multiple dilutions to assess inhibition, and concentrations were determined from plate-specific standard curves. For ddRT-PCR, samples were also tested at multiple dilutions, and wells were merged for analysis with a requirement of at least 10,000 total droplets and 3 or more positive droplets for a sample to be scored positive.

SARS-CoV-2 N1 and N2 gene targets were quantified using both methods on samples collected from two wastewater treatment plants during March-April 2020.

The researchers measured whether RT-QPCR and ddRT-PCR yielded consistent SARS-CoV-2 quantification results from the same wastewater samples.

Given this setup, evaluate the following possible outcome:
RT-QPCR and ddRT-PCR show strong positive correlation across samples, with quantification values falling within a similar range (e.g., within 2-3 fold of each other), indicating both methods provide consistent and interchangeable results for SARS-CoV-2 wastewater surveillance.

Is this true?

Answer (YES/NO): NO